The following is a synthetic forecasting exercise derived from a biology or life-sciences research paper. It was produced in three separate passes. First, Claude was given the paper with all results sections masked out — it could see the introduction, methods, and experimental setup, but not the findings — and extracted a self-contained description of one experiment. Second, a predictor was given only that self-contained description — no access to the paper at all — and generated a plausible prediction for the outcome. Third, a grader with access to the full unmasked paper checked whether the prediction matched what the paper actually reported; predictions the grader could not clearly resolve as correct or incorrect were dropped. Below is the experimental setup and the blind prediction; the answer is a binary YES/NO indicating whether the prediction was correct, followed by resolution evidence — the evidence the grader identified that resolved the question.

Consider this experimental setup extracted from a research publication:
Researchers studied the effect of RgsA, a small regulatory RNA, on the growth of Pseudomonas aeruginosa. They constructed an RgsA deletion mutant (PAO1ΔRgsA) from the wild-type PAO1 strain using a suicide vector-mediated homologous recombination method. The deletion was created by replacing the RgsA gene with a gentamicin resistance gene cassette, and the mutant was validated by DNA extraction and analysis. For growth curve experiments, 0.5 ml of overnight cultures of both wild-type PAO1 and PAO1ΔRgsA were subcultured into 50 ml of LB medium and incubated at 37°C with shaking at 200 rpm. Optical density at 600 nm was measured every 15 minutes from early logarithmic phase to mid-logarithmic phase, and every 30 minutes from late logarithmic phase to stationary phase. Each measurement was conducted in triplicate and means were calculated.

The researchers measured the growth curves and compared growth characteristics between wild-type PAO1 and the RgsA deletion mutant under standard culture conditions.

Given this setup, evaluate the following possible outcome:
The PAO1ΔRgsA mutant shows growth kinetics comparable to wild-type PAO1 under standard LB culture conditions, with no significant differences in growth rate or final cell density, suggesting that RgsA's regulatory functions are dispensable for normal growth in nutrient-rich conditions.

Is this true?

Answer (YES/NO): NO